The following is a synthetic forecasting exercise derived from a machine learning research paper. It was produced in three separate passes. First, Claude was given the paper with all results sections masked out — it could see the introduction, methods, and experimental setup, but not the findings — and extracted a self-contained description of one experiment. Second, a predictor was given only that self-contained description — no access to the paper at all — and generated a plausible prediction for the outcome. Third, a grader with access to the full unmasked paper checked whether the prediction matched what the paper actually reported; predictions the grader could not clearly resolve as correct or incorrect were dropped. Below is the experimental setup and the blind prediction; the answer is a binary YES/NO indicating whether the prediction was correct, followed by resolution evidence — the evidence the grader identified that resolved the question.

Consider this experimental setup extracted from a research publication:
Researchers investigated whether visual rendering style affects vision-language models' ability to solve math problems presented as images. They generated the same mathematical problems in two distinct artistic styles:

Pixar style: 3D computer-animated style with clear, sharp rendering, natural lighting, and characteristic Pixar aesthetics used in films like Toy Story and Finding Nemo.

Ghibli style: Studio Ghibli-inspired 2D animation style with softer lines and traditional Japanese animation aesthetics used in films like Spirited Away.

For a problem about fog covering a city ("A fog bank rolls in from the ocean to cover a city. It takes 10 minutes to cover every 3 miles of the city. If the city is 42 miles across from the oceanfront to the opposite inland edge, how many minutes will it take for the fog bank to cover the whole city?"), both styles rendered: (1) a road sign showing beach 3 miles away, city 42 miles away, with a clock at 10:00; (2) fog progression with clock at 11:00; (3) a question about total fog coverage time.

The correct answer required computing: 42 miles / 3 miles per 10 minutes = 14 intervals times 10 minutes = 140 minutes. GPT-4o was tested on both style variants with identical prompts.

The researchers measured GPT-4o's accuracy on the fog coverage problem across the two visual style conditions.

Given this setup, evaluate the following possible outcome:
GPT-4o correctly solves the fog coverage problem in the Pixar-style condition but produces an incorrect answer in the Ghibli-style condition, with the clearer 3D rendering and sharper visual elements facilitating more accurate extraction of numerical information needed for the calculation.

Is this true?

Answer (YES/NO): NO